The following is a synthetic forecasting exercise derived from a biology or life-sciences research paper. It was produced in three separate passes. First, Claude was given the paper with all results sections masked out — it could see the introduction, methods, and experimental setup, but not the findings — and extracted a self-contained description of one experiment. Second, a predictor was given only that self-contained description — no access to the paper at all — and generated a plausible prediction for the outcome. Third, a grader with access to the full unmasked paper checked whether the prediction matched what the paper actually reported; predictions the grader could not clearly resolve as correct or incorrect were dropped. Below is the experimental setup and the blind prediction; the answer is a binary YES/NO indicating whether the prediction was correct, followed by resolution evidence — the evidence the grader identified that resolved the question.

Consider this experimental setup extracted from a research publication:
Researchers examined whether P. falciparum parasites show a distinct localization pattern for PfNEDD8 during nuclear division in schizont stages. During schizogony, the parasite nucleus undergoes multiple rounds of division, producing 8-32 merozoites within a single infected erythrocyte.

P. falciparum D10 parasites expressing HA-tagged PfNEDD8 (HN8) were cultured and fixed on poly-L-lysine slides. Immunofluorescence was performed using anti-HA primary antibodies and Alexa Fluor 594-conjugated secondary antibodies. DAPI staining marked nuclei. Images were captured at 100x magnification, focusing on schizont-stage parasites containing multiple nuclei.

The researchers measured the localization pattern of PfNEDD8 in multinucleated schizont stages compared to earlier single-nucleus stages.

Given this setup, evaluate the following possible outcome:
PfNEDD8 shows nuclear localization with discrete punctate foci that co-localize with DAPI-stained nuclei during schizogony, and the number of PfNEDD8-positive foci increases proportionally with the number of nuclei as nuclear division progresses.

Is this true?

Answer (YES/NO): NO